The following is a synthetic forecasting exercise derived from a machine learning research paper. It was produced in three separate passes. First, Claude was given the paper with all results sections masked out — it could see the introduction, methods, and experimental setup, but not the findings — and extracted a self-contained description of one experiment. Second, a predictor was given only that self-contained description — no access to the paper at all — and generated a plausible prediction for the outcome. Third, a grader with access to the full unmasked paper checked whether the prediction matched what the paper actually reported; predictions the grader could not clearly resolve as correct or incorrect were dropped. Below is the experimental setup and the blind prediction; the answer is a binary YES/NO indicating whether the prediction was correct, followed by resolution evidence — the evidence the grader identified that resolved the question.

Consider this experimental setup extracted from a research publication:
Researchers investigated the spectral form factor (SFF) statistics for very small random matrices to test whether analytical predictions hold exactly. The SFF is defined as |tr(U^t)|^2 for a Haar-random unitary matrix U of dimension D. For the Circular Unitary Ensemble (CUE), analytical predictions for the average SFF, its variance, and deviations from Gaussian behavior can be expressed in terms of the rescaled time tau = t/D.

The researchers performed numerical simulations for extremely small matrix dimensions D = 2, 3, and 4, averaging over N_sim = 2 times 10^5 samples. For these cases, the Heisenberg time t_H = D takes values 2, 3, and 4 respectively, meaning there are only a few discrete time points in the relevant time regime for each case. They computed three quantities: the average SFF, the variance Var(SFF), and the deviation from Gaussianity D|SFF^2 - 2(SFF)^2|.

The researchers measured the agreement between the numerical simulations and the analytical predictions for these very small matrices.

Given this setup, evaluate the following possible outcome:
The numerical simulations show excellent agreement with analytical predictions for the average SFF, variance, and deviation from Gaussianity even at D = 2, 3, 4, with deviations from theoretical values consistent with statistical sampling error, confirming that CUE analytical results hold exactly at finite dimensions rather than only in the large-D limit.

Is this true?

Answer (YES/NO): YES